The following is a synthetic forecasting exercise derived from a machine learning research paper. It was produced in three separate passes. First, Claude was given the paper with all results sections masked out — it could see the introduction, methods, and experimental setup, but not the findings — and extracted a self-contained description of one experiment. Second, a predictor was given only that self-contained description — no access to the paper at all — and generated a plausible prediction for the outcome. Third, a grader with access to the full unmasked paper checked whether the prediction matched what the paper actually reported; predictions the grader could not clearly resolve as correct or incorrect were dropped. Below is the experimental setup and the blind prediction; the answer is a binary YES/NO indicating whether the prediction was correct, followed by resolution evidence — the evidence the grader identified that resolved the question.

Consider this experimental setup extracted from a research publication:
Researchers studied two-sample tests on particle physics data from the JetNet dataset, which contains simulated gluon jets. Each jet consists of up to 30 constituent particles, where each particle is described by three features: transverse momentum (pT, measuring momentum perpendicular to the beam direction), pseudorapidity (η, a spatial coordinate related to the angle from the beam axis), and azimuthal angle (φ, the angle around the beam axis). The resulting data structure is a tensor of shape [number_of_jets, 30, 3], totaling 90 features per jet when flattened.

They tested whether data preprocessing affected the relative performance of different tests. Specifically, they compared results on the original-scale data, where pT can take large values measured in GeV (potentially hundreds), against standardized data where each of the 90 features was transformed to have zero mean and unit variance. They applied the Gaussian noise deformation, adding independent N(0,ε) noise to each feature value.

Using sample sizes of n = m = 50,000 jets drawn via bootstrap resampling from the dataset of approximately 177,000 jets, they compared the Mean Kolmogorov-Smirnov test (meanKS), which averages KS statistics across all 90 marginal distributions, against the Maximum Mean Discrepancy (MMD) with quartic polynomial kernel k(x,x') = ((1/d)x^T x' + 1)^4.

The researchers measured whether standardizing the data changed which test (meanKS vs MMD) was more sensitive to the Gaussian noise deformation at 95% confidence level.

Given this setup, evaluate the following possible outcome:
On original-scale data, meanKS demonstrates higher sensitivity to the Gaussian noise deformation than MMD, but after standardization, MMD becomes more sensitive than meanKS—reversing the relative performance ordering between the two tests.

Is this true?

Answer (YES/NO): NO